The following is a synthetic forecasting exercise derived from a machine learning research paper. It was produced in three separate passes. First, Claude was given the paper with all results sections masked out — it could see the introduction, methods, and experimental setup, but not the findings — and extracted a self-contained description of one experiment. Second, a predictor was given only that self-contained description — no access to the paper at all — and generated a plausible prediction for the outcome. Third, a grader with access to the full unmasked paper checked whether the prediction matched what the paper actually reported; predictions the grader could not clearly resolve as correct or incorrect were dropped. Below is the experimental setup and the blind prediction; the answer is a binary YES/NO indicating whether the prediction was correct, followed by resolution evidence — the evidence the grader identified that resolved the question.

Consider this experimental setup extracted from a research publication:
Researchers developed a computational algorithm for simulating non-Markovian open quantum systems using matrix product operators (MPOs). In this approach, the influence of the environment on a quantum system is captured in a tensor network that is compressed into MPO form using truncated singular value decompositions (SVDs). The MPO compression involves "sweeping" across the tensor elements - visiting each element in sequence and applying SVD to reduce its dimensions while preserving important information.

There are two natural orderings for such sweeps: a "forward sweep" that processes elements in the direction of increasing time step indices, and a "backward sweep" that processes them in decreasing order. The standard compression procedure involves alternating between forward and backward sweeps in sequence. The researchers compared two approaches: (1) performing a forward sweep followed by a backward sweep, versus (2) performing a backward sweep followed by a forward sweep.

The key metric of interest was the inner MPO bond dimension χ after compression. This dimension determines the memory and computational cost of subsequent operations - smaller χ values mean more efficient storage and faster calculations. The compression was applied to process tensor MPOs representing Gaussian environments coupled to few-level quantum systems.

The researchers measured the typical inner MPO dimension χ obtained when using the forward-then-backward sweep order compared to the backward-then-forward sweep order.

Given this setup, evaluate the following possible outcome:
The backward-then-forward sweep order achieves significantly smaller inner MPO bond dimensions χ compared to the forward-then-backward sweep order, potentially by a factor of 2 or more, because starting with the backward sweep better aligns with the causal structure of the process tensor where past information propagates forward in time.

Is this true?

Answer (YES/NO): NO